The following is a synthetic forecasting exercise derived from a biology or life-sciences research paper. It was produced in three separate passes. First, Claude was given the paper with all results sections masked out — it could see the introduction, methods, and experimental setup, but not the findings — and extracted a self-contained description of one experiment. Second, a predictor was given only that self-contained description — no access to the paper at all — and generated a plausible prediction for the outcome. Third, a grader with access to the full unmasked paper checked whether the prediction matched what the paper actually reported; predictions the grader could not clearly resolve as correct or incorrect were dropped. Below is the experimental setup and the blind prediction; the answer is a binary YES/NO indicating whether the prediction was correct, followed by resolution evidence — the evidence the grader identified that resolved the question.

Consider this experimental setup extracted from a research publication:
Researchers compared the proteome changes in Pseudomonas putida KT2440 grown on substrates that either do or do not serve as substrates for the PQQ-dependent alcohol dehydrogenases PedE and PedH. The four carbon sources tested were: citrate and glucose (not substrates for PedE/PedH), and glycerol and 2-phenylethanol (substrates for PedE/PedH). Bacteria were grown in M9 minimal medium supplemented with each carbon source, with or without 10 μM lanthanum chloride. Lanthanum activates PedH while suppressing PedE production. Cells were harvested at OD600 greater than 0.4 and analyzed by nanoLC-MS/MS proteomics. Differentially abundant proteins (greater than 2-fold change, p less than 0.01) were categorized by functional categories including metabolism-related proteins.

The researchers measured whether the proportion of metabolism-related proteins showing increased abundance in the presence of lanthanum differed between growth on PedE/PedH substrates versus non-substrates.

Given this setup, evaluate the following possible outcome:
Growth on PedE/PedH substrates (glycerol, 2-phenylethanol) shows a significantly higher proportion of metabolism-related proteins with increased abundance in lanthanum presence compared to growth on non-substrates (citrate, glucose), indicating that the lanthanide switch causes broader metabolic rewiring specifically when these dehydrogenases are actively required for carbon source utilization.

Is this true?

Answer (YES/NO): YES